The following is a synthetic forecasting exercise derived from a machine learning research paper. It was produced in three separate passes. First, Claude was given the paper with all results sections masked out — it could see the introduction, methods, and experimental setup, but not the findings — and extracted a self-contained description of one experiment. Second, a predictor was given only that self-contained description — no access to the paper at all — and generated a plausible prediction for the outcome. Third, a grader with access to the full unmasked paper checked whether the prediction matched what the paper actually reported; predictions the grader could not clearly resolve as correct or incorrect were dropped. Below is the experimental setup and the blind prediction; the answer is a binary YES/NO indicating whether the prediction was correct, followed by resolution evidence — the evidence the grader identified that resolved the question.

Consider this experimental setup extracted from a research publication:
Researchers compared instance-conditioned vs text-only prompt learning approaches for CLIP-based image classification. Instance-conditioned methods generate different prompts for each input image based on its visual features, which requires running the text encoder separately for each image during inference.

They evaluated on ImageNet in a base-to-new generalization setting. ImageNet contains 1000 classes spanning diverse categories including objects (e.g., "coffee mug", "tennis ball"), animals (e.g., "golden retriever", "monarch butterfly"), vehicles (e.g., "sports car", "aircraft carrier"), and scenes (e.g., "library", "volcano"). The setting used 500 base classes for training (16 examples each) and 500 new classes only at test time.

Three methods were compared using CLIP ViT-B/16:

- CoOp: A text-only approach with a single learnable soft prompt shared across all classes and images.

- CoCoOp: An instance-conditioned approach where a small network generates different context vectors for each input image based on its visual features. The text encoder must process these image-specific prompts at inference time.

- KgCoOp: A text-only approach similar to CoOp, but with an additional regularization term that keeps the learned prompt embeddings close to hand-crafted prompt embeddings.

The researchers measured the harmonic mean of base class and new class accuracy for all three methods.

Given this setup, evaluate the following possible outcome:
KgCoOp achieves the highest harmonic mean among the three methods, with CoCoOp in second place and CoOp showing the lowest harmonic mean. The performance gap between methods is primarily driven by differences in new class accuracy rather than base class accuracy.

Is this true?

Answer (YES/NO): NO